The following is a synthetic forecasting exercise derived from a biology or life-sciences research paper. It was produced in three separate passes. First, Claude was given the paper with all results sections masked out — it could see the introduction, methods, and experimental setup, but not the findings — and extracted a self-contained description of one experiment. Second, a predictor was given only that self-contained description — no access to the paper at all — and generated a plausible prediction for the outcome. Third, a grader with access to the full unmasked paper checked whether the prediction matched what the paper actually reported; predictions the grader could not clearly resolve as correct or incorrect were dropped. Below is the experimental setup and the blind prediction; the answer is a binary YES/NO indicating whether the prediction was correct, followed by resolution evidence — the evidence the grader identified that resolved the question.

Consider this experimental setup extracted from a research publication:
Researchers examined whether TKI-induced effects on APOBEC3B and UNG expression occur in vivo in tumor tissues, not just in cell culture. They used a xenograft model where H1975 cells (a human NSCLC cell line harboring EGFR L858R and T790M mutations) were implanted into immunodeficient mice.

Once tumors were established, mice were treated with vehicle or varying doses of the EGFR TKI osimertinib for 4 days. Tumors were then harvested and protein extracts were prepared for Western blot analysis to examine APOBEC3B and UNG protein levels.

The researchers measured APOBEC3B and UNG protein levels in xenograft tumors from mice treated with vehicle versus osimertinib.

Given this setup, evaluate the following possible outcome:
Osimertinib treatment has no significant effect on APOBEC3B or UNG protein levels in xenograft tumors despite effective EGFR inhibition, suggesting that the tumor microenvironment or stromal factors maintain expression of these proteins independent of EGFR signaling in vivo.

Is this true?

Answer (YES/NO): NO